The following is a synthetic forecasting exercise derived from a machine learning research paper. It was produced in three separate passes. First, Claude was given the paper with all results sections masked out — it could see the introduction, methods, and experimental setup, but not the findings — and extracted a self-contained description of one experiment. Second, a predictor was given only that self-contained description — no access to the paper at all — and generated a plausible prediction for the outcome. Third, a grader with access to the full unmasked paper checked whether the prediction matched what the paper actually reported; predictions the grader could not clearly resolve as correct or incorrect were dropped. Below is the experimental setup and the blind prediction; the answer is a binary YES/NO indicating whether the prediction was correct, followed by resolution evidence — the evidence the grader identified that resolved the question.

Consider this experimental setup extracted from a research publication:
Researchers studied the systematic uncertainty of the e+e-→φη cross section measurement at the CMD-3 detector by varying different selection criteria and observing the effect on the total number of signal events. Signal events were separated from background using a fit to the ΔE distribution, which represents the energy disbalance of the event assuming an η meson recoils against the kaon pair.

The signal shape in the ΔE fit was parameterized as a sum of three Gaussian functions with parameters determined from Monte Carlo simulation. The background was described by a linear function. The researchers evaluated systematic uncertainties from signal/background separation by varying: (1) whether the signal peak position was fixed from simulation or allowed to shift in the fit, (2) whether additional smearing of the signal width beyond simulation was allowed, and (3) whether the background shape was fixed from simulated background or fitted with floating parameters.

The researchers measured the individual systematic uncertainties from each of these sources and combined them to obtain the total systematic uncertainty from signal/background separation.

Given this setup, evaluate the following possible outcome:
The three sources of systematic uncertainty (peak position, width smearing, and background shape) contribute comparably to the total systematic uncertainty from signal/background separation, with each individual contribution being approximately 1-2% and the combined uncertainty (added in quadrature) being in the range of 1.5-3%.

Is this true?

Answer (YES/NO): NO